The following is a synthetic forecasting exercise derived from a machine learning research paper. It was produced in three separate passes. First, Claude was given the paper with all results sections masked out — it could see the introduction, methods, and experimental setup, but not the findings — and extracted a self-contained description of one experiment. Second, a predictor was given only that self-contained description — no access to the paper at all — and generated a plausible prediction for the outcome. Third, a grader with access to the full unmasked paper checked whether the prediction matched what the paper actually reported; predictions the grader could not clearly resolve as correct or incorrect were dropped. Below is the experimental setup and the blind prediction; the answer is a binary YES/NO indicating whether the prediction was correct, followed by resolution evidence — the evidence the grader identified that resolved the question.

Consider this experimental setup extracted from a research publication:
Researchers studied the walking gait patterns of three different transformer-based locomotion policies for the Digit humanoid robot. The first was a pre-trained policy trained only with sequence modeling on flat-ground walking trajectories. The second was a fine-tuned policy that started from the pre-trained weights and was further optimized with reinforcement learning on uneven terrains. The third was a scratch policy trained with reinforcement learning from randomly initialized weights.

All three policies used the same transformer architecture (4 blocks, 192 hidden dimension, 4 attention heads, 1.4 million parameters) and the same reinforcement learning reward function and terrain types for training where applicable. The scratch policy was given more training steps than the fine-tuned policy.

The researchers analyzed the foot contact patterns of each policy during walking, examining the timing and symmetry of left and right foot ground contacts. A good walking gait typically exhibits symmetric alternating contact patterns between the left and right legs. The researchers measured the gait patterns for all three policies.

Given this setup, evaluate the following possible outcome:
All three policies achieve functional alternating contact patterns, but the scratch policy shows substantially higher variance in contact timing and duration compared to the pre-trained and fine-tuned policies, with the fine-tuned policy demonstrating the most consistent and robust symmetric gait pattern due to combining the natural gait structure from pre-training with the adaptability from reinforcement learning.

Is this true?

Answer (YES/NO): NO